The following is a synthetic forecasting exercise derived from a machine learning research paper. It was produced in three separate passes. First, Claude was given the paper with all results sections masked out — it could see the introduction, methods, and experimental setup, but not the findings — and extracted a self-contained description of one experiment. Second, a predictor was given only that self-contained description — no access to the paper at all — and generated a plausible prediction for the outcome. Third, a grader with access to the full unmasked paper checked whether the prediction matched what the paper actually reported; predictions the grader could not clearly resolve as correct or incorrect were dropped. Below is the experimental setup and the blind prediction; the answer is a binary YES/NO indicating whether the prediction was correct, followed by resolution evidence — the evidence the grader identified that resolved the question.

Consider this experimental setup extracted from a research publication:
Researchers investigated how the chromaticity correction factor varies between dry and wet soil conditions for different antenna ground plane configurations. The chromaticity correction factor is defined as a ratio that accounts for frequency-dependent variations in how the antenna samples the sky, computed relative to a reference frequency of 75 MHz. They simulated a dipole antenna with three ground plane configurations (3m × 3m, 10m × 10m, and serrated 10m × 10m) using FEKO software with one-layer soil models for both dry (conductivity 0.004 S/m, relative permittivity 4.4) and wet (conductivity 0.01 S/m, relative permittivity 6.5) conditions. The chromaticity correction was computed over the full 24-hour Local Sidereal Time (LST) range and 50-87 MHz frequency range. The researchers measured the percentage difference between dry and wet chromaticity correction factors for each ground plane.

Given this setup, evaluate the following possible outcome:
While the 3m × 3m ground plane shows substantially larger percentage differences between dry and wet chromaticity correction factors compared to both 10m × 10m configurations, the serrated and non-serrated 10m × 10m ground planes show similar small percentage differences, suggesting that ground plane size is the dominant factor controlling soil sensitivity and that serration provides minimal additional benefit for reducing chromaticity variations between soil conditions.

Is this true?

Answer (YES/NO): NO